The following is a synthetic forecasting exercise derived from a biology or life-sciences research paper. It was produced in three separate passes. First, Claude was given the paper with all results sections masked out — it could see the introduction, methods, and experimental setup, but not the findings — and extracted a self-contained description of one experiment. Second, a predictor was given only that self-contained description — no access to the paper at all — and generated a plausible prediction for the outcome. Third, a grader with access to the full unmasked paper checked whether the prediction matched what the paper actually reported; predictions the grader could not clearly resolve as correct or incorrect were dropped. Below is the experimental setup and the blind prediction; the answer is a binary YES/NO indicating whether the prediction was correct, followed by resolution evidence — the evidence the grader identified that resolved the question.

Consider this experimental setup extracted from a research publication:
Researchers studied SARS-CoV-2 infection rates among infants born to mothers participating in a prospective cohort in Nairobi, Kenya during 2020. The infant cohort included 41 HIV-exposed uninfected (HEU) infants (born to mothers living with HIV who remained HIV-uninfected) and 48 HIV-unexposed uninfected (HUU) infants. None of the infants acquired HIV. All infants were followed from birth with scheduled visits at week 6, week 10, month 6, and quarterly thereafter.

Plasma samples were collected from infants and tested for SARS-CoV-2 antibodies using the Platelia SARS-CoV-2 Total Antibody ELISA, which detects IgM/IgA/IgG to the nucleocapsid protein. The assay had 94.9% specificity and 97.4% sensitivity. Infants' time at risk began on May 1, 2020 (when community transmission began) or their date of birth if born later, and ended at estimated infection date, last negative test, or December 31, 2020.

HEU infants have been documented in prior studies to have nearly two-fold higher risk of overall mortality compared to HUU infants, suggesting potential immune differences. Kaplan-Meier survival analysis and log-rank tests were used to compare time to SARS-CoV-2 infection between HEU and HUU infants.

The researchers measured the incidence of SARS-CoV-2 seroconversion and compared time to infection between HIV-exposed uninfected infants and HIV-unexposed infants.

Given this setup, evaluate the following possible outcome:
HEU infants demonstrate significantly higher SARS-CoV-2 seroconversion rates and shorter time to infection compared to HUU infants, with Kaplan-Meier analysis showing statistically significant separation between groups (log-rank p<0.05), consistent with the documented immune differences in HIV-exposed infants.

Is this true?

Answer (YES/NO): NO